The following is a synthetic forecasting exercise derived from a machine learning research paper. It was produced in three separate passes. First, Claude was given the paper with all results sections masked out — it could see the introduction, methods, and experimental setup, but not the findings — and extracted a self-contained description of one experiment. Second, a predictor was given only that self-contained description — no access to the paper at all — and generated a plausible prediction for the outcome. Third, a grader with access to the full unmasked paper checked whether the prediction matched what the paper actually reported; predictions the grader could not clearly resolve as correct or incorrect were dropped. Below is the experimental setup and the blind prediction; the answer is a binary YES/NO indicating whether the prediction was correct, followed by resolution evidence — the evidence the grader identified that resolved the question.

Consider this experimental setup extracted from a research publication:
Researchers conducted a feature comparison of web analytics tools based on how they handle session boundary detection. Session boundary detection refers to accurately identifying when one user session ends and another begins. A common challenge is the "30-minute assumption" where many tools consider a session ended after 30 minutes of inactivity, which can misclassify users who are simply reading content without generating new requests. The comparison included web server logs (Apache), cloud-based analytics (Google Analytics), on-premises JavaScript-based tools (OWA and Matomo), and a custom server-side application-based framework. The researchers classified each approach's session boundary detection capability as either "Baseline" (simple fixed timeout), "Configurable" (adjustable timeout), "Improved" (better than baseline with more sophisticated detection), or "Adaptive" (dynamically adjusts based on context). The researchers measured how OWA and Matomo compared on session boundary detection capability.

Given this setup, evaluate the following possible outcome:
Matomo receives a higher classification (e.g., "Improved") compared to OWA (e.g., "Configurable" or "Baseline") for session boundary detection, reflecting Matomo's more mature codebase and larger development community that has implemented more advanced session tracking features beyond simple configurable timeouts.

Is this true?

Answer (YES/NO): NO